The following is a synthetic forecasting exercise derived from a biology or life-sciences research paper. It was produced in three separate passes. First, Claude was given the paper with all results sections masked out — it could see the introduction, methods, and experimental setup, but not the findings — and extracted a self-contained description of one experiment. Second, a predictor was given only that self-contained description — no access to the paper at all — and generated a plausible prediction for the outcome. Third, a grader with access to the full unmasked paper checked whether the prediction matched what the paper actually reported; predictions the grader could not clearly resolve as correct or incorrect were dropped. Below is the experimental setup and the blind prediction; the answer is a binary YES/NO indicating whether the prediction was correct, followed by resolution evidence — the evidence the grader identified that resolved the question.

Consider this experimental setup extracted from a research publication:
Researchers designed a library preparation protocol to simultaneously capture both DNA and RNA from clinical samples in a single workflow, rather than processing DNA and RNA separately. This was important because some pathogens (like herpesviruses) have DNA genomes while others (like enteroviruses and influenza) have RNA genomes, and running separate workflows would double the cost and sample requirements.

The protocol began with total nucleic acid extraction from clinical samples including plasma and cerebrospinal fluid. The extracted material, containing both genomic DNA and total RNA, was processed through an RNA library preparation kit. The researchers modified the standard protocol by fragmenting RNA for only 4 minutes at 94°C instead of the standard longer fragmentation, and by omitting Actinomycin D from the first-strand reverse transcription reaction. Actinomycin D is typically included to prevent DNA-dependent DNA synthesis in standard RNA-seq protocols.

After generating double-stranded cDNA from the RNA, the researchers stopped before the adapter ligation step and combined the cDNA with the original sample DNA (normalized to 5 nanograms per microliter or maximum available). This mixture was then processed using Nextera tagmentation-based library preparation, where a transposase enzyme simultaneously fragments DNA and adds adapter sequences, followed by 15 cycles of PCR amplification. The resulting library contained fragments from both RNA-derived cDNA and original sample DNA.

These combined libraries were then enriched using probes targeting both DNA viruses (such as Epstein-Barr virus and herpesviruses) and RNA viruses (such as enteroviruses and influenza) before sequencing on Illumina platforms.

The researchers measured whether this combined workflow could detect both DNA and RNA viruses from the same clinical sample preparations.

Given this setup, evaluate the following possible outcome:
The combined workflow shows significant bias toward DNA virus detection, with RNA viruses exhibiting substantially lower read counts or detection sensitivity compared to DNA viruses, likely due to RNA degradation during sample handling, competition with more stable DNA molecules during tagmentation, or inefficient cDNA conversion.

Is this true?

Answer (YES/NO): NO